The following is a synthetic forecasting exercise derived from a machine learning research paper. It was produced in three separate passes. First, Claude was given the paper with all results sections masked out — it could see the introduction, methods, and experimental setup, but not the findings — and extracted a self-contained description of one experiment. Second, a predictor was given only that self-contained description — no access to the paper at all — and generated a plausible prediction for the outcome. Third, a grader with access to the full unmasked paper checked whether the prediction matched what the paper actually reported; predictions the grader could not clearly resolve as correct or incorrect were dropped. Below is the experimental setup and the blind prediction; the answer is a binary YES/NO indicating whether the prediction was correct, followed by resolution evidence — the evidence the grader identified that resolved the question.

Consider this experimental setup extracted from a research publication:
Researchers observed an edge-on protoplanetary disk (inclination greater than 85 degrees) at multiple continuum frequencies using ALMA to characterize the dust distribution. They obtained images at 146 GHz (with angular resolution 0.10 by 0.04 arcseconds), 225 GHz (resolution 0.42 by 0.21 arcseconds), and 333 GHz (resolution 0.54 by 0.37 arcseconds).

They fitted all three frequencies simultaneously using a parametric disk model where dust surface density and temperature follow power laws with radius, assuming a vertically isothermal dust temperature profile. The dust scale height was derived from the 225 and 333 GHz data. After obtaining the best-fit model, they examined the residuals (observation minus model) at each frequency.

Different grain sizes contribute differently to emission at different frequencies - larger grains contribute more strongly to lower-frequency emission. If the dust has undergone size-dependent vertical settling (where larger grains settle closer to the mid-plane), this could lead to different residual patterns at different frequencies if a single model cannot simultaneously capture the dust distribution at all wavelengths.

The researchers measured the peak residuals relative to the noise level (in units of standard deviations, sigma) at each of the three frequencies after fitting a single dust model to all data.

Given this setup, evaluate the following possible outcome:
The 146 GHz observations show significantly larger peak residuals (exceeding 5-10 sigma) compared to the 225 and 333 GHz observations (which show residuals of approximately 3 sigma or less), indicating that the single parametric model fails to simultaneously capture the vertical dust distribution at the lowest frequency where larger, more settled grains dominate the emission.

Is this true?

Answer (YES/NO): NO